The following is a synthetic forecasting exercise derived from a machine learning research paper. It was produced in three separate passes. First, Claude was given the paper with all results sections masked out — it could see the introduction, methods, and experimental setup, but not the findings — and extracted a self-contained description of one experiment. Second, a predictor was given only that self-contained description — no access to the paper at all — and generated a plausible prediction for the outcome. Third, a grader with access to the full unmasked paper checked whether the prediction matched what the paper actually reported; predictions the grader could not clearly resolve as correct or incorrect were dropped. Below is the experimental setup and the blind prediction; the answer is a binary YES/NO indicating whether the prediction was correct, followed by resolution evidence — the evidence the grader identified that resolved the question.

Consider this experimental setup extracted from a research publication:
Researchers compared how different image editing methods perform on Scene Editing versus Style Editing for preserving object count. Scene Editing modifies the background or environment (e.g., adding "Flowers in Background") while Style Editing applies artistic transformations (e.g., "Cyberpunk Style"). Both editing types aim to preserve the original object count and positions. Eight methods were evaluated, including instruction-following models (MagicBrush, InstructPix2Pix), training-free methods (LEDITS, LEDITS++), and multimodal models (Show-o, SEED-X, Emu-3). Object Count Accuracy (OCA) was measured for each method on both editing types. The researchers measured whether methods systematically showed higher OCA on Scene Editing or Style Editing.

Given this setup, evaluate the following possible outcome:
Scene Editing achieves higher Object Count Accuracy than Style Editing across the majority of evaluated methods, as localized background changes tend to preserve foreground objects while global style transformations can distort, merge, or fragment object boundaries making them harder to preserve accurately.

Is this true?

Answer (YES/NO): YES